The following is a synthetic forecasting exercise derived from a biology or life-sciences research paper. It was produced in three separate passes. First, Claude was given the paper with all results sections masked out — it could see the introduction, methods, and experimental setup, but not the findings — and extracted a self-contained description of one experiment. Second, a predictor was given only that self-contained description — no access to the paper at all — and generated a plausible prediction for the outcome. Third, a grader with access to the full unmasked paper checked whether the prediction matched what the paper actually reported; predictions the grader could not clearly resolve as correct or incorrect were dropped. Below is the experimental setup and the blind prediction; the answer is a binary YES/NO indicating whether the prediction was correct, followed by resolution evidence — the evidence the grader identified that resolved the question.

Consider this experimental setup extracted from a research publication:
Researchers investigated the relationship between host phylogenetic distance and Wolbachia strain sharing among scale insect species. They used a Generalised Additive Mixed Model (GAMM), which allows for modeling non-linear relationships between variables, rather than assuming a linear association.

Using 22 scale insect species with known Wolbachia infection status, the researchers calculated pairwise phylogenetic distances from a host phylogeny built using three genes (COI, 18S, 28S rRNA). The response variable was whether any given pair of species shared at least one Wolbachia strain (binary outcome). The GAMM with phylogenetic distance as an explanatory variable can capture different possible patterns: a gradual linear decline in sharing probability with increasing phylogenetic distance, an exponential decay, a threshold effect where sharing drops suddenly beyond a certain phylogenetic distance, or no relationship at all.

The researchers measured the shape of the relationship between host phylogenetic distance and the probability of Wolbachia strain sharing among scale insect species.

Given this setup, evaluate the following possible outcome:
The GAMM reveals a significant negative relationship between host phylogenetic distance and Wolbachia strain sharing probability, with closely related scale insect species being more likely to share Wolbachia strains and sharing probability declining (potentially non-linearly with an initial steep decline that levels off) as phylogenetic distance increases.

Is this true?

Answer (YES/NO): YES